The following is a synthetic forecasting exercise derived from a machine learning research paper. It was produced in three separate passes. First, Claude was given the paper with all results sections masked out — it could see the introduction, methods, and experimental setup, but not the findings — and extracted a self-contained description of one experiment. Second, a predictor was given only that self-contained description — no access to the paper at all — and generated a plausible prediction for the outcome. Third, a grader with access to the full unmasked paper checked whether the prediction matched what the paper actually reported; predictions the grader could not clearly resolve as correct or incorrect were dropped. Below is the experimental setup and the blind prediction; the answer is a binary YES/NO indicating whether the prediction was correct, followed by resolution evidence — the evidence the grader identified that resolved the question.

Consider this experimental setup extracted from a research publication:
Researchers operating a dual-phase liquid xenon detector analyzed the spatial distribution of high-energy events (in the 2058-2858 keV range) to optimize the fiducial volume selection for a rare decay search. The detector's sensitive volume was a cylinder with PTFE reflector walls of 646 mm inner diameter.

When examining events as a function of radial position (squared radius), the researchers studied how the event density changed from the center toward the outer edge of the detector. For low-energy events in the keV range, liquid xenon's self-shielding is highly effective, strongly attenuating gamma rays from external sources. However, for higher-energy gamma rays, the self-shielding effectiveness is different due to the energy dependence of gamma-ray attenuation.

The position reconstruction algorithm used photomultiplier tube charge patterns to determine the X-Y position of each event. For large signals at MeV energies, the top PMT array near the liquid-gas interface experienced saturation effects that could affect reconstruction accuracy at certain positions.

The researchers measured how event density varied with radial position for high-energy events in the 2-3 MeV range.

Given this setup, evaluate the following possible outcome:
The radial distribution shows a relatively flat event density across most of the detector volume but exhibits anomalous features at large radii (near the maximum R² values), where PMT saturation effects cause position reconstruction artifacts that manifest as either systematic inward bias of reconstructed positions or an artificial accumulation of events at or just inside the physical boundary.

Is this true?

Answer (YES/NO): YES